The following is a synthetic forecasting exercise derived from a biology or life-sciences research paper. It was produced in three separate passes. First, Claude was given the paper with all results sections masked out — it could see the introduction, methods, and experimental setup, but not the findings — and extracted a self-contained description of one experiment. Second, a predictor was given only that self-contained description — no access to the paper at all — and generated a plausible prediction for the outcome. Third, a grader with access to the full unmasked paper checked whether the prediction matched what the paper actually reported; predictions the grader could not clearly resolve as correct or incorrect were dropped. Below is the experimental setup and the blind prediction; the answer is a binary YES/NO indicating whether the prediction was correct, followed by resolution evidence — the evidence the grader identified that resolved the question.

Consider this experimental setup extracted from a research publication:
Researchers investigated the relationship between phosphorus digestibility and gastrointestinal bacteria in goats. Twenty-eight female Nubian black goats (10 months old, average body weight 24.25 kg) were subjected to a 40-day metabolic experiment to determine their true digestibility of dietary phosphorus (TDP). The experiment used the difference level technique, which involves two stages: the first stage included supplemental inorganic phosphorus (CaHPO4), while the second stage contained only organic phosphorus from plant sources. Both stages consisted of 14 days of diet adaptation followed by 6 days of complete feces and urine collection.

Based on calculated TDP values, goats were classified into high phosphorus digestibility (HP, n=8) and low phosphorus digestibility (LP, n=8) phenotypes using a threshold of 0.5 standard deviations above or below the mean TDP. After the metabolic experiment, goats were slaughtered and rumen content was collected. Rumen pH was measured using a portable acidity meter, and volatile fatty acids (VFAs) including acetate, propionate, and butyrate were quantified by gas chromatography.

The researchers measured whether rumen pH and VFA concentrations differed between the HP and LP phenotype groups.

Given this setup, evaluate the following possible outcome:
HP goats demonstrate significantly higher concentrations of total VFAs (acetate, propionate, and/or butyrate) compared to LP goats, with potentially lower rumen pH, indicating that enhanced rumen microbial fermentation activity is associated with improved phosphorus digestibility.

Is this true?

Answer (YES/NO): NO